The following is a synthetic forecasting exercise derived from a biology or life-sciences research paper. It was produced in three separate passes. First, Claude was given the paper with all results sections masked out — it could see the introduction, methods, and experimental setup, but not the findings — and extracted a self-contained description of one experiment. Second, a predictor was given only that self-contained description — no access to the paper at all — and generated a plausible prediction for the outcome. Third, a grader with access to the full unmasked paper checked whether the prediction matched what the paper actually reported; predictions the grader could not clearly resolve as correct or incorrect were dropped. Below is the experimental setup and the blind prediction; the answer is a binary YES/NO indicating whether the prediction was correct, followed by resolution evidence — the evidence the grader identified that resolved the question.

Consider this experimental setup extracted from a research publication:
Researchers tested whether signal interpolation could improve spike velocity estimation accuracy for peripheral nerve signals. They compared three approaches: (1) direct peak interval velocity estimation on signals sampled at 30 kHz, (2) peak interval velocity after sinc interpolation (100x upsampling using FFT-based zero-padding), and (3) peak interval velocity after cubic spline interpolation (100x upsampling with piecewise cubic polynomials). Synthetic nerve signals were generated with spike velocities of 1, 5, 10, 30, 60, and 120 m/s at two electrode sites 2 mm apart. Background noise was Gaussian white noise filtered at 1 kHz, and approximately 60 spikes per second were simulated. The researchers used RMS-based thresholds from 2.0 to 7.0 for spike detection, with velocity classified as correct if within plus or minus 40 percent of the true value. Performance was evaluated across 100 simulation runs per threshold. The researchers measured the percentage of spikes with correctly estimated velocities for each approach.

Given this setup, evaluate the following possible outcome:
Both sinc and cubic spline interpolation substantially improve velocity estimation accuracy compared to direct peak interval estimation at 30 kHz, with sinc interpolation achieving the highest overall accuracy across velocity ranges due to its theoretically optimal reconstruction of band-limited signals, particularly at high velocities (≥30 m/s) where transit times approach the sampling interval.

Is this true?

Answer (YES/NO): NO